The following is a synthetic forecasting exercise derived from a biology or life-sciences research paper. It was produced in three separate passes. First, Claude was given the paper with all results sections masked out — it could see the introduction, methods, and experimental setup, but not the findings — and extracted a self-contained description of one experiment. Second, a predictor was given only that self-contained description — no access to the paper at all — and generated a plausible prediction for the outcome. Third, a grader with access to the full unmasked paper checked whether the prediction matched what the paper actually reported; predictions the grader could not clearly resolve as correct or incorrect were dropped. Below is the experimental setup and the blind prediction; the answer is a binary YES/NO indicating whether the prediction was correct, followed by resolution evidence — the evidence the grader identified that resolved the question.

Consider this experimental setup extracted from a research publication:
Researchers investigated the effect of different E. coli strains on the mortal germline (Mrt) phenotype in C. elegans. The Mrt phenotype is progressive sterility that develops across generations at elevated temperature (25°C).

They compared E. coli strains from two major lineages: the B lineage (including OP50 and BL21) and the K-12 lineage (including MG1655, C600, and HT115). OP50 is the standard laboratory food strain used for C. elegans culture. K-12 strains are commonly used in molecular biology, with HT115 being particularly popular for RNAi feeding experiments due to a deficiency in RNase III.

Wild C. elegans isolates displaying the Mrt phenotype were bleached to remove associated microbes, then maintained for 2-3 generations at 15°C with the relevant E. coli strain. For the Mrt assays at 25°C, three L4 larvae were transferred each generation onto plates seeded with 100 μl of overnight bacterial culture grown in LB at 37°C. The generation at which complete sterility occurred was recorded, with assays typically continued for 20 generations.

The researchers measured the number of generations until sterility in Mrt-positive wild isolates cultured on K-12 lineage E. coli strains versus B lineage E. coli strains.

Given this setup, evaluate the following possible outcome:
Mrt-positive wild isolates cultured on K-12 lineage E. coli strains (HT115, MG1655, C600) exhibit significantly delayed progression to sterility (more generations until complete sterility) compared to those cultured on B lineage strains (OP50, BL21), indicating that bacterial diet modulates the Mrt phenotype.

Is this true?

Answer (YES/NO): YES